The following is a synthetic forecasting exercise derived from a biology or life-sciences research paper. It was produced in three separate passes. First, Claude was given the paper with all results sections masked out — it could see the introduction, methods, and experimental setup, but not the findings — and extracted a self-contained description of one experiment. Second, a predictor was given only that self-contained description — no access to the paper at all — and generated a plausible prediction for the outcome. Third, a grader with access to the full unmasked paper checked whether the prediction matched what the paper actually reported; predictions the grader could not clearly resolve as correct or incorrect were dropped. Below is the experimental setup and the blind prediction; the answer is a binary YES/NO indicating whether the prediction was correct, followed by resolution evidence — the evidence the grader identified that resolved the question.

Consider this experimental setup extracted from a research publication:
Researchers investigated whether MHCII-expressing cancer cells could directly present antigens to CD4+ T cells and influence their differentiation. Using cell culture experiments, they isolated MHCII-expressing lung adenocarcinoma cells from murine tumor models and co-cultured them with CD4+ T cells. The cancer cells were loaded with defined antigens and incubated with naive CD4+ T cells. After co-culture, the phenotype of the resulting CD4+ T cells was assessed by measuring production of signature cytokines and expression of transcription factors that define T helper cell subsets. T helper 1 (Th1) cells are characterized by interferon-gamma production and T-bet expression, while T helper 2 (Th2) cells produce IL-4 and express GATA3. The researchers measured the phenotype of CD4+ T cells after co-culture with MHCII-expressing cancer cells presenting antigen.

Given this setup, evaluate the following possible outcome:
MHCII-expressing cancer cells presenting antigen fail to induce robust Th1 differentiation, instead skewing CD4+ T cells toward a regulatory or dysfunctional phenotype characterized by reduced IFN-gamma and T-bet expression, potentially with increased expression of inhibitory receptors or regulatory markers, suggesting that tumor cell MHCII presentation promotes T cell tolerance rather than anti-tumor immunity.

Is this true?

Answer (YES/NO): NO